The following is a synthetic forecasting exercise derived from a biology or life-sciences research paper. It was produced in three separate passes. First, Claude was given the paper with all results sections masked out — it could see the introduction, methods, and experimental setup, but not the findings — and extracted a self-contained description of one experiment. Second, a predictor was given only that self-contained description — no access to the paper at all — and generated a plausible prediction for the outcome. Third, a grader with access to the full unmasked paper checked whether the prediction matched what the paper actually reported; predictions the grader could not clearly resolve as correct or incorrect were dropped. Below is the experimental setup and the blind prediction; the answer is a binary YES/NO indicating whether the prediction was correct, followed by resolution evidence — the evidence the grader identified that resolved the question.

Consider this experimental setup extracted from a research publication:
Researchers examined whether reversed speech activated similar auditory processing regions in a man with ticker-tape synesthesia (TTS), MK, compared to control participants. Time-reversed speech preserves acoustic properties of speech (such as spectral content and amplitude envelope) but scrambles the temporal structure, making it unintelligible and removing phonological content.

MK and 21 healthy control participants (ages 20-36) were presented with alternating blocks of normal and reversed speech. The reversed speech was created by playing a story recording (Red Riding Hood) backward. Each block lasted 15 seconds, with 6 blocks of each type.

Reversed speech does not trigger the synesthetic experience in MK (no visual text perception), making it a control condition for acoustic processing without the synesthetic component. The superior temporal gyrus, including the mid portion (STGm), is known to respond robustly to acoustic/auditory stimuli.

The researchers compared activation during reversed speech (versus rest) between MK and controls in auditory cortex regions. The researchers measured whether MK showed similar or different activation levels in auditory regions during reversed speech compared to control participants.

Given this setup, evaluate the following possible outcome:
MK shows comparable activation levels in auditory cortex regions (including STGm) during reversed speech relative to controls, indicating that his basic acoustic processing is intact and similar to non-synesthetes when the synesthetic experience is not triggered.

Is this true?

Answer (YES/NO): YES